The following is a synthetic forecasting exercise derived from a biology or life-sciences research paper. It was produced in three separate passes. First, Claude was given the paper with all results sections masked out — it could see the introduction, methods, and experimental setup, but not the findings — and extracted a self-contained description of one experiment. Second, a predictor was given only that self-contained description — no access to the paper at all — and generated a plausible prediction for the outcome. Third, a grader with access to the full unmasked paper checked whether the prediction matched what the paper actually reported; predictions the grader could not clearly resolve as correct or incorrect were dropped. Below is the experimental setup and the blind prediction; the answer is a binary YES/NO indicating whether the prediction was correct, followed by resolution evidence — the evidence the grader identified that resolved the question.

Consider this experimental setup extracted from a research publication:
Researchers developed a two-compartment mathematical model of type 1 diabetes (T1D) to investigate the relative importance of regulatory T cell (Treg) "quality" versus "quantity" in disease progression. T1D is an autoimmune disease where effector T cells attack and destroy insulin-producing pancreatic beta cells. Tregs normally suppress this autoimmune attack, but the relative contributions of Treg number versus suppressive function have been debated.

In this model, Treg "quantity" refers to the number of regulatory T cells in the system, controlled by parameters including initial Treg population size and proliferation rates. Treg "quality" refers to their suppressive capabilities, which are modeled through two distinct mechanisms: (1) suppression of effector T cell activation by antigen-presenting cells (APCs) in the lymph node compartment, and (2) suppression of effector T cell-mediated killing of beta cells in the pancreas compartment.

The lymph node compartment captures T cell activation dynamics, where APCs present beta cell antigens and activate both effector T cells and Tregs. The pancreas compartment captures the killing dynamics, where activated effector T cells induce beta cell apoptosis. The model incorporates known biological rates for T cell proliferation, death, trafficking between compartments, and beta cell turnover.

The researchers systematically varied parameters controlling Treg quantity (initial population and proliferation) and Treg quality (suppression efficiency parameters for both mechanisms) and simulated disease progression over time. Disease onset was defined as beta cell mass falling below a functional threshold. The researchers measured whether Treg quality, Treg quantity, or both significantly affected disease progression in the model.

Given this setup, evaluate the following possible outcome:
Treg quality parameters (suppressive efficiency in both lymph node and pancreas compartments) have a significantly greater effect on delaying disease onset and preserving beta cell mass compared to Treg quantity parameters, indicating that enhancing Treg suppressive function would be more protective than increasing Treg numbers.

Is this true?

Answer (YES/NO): NO